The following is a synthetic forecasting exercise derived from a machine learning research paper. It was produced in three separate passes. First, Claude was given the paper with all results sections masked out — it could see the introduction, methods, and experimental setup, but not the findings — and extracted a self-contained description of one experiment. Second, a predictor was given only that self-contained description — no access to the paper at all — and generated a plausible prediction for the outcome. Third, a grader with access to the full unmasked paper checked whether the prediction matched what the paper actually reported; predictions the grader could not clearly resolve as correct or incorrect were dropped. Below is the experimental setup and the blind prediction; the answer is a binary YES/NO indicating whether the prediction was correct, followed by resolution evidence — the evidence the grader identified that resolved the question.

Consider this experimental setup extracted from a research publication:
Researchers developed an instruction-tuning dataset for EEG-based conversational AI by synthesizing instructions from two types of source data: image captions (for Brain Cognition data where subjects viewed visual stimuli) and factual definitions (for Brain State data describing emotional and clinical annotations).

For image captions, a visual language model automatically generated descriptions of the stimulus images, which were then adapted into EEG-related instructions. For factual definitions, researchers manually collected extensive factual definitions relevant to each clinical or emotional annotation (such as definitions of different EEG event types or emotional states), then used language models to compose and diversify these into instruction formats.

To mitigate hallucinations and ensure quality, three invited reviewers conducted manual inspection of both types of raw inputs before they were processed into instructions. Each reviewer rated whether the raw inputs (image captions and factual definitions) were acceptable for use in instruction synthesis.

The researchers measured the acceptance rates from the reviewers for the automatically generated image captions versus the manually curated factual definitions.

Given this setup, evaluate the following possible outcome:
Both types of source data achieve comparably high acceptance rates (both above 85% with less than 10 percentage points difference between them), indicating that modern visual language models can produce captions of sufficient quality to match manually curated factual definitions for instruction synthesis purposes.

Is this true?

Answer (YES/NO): YES